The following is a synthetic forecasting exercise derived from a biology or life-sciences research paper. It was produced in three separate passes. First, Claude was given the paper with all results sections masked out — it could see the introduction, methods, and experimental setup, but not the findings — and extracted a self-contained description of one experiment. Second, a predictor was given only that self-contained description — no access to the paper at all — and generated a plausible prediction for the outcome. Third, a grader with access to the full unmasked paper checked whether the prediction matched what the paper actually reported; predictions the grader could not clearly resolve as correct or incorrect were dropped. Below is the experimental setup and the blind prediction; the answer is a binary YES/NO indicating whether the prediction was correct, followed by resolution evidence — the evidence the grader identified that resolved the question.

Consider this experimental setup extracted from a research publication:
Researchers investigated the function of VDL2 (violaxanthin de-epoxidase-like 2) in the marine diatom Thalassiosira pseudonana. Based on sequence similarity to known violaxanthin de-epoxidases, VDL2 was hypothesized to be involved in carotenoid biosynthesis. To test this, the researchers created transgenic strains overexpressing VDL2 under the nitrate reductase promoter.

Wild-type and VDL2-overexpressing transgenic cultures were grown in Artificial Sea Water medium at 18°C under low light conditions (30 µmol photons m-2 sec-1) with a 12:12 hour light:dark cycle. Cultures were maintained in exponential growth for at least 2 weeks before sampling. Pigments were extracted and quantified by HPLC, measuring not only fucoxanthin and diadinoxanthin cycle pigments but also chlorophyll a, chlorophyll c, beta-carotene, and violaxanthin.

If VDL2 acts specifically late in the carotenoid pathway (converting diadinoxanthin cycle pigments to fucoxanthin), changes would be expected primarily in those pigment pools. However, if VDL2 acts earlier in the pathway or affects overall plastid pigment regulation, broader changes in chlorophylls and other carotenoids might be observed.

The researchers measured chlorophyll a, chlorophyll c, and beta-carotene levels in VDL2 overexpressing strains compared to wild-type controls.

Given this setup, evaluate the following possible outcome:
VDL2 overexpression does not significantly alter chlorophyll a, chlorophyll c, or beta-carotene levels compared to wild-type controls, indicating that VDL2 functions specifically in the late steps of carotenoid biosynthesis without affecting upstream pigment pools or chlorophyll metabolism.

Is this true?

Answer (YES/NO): YES